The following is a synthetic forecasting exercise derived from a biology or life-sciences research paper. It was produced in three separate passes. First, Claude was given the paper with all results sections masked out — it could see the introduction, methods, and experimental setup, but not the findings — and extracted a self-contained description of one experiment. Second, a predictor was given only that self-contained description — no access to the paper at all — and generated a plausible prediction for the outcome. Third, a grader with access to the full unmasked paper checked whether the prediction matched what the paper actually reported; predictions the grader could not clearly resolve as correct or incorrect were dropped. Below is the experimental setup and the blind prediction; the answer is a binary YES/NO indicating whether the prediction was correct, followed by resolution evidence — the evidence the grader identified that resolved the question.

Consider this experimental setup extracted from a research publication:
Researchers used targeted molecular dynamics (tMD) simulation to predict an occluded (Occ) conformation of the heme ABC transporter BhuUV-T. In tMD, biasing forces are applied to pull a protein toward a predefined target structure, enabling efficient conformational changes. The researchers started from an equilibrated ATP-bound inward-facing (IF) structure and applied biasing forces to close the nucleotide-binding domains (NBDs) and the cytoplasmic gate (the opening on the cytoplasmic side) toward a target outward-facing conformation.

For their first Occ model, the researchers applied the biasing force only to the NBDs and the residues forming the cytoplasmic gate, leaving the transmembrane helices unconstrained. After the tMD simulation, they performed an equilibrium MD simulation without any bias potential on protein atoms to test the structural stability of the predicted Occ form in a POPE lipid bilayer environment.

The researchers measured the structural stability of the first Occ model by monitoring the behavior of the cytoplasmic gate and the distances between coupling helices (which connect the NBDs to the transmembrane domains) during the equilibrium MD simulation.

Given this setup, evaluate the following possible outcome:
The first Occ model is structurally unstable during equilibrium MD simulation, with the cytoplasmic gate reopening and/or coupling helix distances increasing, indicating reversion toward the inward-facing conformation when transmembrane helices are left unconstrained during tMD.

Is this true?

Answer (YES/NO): YES